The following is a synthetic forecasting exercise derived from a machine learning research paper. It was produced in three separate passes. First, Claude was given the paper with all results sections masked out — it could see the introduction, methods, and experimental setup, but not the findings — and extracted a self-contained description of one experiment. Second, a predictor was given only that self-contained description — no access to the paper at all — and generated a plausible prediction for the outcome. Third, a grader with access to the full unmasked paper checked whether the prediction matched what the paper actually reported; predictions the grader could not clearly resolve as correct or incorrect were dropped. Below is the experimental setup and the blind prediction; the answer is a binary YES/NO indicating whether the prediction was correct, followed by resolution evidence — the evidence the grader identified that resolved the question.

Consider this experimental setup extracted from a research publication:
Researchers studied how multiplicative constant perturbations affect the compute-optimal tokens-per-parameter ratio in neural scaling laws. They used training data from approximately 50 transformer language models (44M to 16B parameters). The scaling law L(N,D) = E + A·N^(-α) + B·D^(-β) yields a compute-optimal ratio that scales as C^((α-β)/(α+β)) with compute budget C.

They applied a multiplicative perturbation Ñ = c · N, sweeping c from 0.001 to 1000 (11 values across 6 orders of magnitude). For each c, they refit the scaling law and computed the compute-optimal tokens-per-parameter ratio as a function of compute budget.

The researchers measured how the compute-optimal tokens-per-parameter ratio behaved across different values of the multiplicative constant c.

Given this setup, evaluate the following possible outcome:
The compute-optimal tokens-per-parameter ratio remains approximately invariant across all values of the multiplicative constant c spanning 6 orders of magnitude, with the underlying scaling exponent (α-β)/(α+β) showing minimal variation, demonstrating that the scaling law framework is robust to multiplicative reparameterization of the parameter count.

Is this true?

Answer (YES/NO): NO